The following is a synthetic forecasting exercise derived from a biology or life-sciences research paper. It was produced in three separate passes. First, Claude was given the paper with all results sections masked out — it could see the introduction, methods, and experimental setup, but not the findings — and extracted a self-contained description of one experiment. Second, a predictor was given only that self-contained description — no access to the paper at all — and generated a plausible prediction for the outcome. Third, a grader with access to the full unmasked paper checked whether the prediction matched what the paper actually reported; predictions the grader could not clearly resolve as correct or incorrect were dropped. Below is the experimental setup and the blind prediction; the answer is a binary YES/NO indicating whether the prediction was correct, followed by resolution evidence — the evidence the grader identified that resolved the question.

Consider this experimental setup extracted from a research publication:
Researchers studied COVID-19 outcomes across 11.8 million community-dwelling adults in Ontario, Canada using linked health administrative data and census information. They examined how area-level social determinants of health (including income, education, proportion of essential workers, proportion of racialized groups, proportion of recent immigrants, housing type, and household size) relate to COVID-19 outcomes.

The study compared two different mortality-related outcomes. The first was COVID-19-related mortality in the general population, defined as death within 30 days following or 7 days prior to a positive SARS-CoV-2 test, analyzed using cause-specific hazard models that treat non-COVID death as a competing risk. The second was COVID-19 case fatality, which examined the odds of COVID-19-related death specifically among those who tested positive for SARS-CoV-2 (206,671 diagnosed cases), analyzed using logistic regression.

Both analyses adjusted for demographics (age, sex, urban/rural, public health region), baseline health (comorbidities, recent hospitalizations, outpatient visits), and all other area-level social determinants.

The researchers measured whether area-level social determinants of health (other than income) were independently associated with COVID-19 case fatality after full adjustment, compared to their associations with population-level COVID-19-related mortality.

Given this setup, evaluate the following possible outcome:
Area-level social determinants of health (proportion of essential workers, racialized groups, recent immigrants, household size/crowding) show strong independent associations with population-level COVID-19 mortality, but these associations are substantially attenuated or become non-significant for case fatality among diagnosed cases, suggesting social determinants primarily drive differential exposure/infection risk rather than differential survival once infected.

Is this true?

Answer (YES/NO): YES